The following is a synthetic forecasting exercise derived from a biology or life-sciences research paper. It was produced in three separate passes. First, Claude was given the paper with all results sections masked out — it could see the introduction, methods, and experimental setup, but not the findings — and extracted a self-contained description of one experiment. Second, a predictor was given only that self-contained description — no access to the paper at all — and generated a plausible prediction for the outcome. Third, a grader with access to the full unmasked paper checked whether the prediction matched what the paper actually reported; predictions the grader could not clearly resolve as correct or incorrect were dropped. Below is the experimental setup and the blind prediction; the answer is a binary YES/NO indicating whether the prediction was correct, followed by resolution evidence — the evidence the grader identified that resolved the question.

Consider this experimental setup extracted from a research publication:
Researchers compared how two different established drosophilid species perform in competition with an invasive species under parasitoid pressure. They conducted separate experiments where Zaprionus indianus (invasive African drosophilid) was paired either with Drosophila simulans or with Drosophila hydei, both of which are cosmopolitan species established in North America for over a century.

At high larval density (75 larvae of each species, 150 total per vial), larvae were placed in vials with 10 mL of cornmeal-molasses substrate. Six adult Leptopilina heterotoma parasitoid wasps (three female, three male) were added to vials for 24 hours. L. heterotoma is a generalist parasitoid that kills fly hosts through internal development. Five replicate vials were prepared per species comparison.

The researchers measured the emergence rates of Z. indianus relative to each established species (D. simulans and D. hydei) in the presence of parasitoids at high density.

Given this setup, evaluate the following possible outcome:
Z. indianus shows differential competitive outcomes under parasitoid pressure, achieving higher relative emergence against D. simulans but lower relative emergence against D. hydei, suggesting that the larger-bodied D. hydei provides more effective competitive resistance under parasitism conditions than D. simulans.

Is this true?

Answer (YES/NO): NO